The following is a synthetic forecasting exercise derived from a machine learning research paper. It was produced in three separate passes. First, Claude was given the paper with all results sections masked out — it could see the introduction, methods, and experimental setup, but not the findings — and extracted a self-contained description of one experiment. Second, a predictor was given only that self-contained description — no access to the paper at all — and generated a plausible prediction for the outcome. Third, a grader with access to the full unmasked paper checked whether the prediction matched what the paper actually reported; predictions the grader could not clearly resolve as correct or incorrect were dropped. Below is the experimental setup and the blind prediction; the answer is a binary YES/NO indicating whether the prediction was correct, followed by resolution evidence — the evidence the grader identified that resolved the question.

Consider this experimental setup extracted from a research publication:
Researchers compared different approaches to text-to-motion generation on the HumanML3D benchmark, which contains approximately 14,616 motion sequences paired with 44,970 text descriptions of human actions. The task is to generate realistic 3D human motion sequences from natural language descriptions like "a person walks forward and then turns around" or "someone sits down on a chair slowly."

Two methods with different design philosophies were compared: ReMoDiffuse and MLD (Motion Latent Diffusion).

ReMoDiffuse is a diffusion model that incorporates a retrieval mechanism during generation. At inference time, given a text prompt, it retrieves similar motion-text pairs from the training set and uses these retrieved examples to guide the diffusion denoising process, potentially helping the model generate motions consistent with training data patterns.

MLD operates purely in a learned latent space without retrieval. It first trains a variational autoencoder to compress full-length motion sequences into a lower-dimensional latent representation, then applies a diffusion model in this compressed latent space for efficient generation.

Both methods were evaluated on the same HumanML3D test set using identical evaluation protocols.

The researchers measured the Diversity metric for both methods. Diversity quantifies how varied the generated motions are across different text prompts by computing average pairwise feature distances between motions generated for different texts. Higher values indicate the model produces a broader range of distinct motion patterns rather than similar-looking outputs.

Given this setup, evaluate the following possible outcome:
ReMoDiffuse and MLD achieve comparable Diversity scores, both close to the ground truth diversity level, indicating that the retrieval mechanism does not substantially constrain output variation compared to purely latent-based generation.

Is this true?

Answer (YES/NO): NO